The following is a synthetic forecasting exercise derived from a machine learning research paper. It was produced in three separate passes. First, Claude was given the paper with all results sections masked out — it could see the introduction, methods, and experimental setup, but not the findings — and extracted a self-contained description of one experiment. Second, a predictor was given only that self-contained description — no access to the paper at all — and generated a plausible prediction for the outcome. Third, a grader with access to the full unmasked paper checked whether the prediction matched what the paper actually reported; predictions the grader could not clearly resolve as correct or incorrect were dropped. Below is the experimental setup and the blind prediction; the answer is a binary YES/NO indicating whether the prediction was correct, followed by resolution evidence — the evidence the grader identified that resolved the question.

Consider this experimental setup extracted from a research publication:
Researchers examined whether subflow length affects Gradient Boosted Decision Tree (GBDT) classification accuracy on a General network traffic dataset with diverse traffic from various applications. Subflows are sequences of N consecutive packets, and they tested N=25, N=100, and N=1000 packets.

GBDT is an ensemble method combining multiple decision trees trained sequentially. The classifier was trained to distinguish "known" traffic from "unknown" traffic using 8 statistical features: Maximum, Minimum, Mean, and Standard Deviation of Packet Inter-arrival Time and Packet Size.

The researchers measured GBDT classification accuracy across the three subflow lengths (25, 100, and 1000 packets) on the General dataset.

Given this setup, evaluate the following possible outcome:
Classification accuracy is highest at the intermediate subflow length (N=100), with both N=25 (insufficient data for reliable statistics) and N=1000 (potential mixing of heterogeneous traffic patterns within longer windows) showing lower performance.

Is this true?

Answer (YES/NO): NO